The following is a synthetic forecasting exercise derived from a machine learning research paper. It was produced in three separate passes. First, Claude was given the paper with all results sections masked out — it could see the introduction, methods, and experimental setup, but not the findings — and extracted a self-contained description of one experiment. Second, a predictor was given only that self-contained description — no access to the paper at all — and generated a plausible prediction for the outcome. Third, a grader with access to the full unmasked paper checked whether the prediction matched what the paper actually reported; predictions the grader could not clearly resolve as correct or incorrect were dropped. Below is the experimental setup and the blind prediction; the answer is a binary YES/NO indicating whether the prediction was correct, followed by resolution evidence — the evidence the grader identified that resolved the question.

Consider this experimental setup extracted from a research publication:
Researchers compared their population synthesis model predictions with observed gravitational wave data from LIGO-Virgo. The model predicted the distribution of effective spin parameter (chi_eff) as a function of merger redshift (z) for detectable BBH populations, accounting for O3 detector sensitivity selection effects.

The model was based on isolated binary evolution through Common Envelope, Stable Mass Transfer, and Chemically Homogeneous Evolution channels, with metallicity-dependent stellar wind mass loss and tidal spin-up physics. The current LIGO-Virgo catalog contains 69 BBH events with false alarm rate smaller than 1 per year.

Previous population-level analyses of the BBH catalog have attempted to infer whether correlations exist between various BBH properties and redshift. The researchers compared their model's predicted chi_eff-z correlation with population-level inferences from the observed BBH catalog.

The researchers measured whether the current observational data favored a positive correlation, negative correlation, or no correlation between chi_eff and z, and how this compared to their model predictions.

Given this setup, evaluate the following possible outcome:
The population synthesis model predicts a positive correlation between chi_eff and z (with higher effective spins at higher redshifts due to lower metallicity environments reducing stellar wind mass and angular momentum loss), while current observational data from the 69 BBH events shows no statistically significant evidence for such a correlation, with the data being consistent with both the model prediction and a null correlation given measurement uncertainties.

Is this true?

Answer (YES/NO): NO